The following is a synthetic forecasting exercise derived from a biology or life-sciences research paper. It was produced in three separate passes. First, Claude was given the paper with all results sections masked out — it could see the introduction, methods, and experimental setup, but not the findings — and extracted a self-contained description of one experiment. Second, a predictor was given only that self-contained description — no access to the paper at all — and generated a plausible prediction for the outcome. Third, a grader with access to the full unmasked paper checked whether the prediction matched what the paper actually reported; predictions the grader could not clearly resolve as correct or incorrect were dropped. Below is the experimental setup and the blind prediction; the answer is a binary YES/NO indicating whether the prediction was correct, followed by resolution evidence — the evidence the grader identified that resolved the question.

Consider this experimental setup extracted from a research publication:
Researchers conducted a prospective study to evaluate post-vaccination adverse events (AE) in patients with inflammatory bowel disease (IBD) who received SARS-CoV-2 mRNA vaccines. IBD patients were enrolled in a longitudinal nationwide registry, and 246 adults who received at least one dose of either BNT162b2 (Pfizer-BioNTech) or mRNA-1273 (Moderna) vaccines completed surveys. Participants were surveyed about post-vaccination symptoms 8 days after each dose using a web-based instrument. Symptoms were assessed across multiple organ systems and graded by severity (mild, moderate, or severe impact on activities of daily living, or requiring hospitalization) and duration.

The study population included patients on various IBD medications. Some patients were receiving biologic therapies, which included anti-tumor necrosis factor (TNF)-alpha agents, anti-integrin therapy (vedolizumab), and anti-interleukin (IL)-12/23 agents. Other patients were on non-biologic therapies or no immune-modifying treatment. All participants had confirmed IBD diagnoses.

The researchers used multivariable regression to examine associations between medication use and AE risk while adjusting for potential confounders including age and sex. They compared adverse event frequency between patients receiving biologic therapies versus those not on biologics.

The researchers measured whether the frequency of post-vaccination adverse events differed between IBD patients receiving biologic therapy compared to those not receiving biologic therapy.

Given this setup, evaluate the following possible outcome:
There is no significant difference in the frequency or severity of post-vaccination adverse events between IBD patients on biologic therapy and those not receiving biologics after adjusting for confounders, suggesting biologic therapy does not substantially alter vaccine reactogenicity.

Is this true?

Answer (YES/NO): NO